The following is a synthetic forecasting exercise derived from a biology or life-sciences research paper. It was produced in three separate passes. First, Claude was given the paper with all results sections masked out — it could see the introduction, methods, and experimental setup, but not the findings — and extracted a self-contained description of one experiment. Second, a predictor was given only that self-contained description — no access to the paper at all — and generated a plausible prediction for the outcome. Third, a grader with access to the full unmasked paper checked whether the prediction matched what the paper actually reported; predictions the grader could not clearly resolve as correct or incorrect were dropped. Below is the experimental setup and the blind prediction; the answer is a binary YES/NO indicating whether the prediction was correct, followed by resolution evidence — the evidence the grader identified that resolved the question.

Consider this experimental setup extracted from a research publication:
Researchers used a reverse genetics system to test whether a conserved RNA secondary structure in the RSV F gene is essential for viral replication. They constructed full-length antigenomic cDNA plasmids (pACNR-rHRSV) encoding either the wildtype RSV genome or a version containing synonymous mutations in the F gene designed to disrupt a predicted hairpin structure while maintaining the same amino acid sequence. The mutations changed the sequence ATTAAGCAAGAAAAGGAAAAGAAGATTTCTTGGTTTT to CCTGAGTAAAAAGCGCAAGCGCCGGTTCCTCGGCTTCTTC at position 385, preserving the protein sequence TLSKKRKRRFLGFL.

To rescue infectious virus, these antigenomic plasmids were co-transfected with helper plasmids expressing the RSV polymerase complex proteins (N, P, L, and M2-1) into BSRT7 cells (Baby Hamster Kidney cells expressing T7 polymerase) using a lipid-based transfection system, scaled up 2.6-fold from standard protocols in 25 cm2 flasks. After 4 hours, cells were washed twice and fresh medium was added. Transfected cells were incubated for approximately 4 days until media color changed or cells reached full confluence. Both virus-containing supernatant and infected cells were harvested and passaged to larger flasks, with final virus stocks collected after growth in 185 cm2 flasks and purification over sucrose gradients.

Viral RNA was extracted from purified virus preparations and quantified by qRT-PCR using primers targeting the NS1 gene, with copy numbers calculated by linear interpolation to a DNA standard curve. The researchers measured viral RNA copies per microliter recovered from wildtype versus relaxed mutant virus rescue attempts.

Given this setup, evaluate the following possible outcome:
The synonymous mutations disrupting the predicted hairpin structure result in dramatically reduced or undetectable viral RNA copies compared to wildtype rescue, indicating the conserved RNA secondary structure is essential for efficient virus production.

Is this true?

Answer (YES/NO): YES